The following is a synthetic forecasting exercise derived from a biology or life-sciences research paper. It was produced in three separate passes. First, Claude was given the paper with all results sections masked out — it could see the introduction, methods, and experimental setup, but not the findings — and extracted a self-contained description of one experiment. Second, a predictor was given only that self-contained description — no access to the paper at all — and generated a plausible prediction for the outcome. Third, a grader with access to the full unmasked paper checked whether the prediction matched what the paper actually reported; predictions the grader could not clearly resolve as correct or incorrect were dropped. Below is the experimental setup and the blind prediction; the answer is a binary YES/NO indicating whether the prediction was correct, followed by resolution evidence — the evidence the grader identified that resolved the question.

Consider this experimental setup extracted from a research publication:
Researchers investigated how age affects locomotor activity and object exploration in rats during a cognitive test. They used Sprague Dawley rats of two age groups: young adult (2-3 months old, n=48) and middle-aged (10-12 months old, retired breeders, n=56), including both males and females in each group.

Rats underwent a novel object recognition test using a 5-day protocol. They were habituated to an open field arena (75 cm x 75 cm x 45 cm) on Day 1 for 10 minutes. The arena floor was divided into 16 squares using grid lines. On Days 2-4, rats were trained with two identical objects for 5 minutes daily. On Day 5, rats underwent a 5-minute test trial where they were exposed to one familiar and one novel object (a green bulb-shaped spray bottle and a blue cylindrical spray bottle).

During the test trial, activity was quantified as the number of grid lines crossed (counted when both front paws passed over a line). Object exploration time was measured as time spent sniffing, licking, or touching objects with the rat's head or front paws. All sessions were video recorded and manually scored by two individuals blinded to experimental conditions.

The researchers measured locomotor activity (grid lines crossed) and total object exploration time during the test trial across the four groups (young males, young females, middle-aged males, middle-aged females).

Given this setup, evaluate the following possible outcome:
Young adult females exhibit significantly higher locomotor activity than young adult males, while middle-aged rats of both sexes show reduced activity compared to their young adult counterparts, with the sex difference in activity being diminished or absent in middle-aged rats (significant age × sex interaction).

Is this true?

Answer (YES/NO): NO